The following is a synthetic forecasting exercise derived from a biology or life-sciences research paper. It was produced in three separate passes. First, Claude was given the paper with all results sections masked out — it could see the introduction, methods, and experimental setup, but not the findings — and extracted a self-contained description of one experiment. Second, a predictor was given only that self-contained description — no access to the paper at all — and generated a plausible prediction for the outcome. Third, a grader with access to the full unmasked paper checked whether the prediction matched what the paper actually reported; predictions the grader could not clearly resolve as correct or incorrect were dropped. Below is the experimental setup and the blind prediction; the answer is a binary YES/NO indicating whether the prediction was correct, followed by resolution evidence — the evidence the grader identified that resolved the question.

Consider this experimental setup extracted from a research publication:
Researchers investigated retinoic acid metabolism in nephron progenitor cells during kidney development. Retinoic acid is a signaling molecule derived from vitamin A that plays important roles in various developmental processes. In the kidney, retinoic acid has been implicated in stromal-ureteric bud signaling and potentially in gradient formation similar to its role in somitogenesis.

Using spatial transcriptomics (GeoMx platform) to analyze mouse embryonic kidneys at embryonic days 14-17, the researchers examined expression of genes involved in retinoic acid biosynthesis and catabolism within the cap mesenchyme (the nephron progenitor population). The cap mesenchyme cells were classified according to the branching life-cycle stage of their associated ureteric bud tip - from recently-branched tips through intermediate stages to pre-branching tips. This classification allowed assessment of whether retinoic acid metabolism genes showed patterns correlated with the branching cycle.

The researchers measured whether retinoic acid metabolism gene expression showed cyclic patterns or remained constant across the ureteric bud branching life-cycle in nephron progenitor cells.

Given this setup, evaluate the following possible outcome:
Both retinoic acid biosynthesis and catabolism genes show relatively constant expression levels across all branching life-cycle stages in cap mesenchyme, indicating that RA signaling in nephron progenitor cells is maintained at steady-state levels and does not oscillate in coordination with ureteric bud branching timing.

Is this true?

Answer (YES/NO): NO